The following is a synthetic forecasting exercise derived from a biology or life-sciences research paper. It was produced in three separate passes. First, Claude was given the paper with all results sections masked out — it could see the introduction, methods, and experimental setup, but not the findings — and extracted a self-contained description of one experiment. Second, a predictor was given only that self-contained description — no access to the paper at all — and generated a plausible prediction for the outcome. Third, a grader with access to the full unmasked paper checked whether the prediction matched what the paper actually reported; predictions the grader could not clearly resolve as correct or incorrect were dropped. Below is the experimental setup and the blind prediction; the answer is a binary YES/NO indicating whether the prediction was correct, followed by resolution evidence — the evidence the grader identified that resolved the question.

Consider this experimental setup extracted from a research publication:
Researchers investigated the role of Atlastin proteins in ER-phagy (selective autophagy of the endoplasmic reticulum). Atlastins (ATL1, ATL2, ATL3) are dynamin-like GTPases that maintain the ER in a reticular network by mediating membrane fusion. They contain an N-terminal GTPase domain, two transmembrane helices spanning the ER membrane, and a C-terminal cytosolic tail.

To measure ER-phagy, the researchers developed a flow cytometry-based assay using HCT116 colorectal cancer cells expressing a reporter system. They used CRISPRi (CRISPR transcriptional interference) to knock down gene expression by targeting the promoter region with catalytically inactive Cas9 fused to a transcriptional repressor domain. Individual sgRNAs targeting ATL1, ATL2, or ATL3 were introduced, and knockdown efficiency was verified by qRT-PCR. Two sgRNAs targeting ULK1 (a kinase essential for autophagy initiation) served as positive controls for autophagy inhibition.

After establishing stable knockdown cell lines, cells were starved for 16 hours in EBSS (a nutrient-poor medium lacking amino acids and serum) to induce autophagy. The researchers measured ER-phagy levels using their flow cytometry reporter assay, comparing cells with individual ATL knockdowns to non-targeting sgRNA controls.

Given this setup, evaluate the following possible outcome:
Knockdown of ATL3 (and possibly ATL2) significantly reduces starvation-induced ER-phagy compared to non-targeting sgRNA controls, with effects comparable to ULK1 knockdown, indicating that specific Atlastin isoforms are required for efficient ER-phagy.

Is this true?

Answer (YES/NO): NO